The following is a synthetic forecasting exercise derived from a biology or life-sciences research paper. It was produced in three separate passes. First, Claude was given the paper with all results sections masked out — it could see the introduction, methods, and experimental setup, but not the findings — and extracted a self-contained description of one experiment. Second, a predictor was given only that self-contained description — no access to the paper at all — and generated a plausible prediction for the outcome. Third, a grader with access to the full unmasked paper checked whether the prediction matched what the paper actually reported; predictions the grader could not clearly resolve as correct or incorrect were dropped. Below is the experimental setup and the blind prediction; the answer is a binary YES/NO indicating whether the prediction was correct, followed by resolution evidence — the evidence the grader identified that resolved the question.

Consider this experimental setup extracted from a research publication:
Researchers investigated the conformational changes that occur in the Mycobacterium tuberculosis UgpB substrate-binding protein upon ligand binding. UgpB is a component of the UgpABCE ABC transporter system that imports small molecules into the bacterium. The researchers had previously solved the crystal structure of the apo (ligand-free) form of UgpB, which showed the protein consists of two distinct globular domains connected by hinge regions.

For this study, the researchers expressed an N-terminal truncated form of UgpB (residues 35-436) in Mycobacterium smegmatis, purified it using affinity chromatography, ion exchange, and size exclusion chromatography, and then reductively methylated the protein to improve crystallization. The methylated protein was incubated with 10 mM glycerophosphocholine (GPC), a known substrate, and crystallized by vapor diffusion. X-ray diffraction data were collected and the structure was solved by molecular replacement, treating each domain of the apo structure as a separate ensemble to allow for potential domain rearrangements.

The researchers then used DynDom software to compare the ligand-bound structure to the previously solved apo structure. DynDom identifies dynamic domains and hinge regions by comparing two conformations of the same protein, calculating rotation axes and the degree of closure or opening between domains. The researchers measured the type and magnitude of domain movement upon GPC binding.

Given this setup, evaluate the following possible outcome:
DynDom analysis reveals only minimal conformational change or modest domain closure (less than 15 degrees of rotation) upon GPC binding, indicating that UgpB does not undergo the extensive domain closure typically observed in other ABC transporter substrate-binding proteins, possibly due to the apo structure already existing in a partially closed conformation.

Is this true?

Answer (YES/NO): NO